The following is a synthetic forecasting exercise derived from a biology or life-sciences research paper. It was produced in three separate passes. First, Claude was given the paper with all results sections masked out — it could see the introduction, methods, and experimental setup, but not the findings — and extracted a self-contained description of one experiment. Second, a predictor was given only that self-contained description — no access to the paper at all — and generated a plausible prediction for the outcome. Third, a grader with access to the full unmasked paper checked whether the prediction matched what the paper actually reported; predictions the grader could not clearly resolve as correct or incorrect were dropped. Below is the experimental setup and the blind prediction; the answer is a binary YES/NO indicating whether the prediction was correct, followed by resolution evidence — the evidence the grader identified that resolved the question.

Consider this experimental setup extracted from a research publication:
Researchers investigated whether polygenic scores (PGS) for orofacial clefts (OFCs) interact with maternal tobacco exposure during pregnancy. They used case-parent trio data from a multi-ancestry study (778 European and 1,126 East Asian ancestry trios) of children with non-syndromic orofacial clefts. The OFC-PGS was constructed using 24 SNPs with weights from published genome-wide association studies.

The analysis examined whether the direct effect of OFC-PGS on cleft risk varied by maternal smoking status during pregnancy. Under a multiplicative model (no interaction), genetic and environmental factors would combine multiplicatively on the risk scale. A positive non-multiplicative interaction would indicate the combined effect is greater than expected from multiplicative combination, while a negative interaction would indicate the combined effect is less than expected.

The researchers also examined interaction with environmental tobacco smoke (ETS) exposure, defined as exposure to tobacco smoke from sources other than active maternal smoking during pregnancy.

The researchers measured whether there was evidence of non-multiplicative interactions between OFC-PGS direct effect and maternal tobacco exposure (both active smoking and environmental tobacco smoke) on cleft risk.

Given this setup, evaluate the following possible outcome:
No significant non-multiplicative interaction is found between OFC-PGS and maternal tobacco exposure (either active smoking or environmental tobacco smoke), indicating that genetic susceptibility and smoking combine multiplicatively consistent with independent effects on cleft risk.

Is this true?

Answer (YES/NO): NO